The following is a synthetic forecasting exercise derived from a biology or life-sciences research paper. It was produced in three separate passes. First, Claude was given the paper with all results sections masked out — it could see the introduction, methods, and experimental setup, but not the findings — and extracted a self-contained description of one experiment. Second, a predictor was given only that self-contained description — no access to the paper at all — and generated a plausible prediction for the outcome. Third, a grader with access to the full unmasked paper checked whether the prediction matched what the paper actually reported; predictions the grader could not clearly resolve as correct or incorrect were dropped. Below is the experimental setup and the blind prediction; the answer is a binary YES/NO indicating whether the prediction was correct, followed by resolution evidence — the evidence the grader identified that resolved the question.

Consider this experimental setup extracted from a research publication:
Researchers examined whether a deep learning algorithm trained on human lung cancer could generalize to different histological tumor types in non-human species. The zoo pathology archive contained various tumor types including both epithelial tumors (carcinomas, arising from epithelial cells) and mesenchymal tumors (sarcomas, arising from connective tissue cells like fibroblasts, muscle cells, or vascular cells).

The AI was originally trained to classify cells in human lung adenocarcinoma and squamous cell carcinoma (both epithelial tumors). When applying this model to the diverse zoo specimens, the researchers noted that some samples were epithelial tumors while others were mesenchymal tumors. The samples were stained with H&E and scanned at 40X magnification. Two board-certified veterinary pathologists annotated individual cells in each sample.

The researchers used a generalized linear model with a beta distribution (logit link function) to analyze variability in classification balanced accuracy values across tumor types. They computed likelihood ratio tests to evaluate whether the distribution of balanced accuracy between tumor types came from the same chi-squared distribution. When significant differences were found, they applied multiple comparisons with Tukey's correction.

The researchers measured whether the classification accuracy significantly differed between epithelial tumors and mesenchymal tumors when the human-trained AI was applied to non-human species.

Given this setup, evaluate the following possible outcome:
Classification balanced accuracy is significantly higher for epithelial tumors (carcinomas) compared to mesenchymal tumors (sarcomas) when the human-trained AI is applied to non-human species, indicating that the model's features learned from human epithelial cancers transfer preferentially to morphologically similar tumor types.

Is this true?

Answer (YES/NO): NO